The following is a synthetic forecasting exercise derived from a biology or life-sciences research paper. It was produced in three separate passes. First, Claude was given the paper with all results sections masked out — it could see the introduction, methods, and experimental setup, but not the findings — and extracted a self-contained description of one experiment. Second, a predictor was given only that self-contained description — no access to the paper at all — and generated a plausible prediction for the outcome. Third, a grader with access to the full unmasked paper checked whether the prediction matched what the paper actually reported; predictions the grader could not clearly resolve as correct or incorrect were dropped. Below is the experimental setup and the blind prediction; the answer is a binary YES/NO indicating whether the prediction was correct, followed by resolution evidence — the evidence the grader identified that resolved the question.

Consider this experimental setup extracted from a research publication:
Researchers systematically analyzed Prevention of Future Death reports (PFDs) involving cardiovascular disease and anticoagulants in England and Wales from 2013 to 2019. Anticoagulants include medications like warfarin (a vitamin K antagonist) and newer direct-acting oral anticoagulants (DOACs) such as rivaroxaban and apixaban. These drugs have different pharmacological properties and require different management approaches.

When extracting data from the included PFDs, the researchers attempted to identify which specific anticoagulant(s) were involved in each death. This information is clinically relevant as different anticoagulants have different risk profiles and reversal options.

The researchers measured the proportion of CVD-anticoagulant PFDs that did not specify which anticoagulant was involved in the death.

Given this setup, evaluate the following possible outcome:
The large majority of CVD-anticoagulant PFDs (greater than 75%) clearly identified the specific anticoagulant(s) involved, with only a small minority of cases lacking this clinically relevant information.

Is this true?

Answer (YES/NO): YES